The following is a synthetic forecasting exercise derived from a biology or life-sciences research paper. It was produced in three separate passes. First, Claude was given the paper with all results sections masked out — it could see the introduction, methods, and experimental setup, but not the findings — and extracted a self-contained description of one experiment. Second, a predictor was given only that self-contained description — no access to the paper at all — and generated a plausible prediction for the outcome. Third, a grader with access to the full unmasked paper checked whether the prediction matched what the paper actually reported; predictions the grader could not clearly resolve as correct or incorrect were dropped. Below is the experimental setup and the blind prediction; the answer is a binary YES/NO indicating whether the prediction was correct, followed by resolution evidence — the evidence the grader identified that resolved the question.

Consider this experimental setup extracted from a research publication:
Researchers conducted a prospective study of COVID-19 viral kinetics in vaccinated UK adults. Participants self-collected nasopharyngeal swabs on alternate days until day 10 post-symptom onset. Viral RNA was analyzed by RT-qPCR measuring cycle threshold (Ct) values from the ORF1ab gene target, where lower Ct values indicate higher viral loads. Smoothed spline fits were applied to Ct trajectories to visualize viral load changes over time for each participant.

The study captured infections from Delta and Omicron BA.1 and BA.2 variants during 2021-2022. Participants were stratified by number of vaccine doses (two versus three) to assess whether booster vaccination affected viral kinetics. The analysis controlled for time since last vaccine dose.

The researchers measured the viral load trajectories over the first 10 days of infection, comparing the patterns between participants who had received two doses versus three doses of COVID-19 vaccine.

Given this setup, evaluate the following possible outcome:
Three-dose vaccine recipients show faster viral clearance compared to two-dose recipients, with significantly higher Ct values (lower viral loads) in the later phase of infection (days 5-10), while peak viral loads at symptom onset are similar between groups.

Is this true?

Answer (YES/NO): NO